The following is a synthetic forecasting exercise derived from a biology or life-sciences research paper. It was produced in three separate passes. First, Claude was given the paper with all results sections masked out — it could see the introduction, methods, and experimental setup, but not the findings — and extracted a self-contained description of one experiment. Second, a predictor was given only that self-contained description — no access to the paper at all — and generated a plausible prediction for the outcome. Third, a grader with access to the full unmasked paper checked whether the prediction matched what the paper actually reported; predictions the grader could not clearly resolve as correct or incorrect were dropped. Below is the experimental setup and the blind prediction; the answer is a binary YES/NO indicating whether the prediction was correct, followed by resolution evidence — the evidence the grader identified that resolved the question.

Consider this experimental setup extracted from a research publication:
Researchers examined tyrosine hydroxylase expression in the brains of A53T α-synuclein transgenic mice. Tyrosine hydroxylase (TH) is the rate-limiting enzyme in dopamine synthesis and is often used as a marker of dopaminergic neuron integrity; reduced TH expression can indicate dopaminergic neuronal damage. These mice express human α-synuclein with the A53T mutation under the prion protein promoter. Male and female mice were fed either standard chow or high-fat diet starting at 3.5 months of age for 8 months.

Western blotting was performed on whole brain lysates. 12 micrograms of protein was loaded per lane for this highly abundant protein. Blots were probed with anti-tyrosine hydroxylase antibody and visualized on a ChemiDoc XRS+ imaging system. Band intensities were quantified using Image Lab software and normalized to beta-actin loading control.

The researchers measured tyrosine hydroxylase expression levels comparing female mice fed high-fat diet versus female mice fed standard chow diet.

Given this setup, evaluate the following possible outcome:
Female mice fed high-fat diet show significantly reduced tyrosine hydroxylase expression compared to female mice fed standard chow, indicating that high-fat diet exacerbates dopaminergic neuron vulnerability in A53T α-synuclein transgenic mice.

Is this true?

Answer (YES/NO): YES